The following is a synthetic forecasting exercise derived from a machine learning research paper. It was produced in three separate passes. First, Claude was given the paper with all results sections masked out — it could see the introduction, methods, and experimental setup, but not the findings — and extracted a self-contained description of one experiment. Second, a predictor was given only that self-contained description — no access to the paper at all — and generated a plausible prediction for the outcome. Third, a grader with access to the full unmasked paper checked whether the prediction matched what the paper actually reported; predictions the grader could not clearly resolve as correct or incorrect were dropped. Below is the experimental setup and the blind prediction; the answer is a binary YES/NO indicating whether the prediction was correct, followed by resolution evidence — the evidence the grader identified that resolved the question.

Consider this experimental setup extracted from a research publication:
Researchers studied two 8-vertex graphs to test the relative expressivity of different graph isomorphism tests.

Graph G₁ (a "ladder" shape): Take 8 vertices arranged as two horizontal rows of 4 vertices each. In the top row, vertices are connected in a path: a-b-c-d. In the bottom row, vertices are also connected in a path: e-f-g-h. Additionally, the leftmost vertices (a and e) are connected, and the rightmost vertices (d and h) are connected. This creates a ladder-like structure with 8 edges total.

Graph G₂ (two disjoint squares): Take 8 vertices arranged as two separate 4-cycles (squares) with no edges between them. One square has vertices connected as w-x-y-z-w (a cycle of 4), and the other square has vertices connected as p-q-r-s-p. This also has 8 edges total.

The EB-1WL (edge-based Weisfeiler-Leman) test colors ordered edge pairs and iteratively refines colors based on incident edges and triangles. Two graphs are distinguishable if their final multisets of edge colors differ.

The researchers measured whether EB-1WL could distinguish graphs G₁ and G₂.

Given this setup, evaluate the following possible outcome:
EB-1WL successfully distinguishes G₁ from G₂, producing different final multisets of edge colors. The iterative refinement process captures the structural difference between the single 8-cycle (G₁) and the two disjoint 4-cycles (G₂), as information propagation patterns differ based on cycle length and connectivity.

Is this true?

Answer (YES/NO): NO